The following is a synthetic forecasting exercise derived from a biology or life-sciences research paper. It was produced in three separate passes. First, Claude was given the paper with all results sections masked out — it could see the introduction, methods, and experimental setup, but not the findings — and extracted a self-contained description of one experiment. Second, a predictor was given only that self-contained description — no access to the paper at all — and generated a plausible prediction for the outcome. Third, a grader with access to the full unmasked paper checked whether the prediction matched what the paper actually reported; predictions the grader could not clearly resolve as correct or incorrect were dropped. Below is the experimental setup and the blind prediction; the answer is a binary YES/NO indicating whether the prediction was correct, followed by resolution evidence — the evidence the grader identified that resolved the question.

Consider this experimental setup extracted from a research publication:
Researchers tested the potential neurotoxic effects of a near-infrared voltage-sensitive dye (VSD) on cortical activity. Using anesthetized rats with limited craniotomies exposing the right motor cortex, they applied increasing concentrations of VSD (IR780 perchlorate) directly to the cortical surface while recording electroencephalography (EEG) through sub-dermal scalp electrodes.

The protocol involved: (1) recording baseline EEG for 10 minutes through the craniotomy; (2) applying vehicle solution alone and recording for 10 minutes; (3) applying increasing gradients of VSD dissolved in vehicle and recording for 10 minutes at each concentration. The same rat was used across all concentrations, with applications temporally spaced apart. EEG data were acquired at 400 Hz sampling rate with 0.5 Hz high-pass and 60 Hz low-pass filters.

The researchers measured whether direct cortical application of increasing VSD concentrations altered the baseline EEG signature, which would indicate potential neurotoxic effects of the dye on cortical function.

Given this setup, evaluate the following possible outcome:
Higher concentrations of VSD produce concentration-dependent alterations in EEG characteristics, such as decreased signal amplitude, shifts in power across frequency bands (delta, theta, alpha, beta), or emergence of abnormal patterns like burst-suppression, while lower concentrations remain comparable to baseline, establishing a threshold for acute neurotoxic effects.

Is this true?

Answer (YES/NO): YES